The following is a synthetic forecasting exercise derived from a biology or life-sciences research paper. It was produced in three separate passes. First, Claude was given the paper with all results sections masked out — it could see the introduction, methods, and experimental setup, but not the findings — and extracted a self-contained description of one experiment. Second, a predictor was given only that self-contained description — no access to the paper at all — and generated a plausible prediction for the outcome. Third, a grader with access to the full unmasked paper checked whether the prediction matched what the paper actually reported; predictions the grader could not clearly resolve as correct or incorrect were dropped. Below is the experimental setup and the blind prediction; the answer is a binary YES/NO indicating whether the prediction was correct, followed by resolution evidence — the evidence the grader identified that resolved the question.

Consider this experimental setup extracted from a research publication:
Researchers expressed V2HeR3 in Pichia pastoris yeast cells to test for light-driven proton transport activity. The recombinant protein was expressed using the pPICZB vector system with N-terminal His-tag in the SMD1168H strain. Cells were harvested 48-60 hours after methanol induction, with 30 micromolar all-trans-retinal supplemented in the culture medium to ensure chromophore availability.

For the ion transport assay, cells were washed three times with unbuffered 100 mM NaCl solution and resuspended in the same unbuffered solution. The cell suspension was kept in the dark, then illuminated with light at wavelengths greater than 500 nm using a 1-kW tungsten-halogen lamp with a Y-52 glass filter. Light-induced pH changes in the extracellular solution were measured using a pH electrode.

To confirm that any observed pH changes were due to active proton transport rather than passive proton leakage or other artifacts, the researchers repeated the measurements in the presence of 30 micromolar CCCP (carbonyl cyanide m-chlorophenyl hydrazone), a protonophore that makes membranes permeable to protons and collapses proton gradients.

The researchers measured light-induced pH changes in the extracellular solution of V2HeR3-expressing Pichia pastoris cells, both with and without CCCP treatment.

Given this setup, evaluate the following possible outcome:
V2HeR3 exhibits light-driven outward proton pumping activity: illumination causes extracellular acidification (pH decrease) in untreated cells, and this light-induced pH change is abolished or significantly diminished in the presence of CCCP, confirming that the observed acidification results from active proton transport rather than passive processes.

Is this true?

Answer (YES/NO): NO